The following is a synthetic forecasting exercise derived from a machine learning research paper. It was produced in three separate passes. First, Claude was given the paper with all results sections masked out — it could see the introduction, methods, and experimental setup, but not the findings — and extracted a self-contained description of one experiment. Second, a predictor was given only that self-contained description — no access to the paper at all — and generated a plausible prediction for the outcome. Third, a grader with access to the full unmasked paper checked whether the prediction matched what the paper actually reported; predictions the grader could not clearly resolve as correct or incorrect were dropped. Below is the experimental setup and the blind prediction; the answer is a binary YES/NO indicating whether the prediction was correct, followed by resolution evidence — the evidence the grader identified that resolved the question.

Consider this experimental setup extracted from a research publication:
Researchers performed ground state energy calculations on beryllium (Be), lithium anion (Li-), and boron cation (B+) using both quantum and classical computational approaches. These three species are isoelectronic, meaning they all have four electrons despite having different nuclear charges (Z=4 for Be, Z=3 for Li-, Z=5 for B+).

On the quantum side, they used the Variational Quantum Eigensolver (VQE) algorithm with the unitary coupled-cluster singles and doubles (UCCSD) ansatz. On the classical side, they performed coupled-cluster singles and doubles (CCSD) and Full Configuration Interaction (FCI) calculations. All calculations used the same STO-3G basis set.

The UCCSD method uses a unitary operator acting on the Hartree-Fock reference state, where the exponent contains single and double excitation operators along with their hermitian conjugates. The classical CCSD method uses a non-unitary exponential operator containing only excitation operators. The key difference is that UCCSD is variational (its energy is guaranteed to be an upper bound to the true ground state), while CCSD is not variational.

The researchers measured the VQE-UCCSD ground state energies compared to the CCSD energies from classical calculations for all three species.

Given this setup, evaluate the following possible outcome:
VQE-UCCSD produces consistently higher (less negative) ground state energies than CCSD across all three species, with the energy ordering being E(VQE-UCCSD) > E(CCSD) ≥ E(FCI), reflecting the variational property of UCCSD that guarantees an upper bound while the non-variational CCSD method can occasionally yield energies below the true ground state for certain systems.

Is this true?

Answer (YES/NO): YES